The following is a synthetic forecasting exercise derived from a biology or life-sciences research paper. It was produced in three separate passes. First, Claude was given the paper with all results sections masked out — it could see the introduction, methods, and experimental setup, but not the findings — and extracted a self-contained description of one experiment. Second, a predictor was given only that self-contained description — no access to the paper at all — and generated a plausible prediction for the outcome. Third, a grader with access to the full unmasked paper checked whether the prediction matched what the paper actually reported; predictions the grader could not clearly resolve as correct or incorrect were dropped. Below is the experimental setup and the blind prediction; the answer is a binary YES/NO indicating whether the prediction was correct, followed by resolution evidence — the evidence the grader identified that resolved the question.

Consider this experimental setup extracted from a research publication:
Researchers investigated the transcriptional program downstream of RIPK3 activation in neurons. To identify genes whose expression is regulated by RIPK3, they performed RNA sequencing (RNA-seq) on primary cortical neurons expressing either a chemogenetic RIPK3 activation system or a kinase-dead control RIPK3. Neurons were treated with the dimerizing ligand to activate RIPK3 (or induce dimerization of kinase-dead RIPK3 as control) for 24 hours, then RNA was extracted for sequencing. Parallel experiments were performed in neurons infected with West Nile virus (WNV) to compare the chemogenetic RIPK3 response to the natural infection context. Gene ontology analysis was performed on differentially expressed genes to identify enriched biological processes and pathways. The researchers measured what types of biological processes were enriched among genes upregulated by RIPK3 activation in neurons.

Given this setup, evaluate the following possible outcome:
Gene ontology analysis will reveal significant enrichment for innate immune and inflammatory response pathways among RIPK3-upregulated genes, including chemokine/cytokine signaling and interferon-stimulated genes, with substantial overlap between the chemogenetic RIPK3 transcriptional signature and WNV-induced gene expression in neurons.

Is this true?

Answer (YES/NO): NO